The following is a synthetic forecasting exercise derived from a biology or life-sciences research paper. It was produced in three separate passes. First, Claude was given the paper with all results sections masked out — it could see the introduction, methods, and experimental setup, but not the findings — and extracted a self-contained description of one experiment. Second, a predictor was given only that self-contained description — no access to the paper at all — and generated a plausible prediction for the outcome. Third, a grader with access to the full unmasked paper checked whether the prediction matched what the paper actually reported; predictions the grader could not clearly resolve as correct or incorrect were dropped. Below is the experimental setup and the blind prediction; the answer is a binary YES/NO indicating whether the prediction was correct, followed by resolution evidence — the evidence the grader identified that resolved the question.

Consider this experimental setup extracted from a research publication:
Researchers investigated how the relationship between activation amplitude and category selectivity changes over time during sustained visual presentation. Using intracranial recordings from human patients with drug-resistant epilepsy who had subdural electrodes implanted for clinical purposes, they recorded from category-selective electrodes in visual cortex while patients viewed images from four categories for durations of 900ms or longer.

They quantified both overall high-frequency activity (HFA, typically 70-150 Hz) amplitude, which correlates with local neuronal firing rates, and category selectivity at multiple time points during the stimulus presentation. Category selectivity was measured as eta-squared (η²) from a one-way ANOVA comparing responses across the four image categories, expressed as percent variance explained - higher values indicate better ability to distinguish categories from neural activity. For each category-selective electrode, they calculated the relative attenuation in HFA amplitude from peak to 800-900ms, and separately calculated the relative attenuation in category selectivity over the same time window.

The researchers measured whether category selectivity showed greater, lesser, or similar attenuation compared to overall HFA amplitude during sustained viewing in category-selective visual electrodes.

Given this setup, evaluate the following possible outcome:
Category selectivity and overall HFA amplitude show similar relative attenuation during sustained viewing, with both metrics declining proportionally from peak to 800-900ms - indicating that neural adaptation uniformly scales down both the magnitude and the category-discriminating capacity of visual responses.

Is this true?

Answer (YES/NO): YES